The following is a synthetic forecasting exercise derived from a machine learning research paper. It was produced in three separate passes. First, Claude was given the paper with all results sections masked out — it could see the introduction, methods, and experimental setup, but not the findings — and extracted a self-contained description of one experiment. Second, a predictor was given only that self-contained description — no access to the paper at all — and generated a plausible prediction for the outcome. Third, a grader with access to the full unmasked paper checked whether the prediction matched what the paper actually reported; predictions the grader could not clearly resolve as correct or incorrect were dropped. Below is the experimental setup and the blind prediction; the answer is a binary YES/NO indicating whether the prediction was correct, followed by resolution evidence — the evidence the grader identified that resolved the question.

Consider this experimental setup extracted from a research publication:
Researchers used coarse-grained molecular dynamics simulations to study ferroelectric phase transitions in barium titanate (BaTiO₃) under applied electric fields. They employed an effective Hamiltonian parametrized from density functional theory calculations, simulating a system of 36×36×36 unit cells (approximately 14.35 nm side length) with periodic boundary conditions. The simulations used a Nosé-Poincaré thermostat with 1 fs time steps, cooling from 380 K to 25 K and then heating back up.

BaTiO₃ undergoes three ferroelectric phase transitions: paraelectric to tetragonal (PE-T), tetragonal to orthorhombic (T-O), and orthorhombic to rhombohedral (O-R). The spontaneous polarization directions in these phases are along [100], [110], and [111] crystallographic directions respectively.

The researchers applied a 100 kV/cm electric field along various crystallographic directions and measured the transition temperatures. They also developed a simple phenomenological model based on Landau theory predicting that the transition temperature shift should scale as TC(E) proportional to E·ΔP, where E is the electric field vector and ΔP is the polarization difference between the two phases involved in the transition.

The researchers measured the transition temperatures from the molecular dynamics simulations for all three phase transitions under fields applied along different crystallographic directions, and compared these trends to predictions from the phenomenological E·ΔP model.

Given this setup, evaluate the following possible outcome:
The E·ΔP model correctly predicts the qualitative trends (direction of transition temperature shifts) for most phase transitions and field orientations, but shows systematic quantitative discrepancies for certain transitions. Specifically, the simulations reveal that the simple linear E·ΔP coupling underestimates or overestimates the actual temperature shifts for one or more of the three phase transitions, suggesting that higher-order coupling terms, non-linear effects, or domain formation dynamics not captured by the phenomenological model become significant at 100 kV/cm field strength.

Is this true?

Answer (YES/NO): YES